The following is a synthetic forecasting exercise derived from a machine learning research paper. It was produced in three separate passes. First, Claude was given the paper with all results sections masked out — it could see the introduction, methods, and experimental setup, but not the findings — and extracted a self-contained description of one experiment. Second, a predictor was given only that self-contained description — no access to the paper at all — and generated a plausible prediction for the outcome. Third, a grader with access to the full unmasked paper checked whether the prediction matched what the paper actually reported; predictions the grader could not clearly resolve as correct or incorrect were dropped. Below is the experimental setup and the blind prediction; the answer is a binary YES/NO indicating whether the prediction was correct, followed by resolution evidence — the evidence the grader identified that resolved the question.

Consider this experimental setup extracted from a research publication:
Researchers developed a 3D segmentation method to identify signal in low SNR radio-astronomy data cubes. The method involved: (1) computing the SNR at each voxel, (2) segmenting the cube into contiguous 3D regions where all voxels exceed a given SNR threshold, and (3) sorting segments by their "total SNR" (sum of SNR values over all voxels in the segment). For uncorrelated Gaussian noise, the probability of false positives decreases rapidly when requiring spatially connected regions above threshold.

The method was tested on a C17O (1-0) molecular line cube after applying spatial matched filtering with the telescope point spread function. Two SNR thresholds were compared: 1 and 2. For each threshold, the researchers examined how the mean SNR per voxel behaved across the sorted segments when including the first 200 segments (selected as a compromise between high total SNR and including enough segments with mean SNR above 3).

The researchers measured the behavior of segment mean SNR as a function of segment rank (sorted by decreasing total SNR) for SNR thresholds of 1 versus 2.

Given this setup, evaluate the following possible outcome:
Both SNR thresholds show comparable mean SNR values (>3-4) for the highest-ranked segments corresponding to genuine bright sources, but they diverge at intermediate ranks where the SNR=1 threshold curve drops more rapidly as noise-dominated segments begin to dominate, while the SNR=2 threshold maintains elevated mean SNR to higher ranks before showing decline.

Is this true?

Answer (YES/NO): NO